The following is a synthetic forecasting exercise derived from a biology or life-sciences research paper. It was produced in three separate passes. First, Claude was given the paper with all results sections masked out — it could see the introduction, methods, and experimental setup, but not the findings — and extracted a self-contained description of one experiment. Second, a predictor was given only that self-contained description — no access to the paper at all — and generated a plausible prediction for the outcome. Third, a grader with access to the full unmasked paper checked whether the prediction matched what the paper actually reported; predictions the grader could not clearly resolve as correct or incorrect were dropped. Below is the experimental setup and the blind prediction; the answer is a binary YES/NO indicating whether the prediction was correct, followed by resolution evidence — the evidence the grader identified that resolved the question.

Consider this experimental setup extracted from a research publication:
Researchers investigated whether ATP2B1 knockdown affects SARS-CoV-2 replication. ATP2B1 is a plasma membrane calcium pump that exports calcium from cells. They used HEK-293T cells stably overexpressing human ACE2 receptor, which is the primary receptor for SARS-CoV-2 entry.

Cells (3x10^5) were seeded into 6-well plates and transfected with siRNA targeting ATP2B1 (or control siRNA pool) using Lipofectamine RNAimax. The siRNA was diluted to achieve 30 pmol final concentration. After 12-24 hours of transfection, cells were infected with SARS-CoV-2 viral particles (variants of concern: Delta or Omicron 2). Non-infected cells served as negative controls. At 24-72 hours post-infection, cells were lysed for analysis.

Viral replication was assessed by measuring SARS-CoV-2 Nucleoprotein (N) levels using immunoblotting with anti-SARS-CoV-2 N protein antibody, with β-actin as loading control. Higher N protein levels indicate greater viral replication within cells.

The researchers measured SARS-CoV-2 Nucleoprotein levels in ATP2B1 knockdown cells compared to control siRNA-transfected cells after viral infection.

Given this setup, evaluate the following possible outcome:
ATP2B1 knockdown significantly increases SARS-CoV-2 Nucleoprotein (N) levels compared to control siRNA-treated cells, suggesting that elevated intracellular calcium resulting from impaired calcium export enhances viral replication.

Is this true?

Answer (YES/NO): YES